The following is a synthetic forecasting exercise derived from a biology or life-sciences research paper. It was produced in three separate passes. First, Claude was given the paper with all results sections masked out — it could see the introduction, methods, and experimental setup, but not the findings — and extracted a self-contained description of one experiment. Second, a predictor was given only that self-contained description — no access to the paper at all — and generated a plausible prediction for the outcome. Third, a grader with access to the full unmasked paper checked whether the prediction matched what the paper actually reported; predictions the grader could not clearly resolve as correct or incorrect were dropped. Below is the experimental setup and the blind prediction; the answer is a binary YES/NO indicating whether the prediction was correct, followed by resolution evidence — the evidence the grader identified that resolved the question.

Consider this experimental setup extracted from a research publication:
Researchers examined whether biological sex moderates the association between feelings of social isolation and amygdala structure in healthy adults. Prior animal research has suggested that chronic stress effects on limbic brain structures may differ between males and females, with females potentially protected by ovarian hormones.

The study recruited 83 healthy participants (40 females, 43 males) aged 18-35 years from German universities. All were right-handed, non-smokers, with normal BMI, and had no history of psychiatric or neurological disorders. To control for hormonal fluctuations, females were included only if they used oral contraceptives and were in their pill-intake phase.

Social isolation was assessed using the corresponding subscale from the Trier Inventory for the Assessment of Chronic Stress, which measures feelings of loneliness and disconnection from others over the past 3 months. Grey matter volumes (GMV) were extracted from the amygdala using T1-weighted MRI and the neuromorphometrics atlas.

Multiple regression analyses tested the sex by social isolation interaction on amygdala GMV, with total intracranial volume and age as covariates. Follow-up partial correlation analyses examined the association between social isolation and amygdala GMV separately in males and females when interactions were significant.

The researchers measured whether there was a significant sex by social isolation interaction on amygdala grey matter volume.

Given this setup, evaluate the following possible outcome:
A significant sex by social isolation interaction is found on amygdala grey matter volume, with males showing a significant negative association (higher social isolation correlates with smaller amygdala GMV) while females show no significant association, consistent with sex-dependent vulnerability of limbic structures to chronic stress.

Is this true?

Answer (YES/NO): NO